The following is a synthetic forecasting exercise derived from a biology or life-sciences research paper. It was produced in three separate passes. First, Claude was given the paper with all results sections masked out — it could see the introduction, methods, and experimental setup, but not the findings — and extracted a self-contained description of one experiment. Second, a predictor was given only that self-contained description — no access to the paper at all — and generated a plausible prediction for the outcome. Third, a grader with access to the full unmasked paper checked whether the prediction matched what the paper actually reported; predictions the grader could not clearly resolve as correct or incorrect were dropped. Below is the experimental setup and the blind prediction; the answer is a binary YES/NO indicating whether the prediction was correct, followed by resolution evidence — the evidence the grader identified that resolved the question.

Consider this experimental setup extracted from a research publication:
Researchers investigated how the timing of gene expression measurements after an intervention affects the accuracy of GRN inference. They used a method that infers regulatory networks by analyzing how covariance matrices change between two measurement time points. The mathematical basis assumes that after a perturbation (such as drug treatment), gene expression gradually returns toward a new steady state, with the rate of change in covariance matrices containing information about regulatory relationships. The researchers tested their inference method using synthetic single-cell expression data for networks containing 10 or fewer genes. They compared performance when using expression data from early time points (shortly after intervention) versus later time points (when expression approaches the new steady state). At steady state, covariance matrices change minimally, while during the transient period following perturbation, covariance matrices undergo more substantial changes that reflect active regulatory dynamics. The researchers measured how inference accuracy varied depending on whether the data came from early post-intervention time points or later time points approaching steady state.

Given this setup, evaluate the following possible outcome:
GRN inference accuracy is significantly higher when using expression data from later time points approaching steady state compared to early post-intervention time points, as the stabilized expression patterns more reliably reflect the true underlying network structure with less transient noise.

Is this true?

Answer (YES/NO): NO